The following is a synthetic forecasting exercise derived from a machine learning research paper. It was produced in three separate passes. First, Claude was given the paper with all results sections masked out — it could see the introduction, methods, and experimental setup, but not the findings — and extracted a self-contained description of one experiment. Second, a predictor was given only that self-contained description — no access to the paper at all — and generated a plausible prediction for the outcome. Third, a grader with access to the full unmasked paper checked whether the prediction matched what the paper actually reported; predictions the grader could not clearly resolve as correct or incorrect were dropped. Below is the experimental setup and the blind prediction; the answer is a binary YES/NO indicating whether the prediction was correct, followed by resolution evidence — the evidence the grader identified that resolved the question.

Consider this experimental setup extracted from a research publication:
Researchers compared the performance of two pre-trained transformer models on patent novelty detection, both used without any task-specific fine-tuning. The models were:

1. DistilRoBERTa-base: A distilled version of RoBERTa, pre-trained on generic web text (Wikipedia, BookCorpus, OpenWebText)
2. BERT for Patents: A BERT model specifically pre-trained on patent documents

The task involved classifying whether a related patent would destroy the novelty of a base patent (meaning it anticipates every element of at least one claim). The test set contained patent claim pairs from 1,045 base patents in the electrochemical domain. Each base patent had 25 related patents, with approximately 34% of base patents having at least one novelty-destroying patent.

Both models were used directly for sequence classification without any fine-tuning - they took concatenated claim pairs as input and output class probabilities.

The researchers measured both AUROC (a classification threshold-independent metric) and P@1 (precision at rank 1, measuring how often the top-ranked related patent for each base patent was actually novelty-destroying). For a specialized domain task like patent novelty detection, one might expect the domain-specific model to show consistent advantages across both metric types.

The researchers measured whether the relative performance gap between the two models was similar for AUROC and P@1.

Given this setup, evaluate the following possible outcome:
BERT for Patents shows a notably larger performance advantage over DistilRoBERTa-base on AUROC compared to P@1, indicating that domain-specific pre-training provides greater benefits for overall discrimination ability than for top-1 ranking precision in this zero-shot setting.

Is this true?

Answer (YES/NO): YES